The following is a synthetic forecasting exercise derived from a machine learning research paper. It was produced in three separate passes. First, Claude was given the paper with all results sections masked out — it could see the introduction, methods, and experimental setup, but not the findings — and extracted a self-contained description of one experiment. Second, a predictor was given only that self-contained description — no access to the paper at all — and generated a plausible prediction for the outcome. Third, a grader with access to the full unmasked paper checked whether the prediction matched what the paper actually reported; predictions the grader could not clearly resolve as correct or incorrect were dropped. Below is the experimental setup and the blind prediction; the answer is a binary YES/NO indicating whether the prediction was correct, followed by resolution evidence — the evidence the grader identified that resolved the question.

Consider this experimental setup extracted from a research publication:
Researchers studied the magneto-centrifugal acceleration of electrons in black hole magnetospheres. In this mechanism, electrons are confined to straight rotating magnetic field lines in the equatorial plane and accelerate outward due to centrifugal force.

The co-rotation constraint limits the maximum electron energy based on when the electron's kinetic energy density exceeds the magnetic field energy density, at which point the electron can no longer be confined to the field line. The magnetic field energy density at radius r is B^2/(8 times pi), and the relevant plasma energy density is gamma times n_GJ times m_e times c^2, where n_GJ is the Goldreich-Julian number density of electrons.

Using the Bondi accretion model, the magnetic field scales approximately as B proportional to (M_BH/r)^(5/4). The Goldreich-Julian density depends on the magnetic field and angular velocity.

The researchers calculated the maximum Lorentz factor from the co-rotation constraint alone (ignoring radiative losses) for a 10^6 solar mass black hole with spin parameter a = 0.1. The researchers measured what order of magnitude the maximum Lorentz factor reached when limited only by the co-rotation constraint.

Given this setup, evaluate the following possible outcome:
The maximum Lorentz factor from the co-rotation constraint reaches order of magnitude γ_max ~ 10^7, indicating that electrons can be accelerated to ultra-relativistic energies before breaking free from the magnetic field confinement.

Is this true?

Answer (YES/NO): NO